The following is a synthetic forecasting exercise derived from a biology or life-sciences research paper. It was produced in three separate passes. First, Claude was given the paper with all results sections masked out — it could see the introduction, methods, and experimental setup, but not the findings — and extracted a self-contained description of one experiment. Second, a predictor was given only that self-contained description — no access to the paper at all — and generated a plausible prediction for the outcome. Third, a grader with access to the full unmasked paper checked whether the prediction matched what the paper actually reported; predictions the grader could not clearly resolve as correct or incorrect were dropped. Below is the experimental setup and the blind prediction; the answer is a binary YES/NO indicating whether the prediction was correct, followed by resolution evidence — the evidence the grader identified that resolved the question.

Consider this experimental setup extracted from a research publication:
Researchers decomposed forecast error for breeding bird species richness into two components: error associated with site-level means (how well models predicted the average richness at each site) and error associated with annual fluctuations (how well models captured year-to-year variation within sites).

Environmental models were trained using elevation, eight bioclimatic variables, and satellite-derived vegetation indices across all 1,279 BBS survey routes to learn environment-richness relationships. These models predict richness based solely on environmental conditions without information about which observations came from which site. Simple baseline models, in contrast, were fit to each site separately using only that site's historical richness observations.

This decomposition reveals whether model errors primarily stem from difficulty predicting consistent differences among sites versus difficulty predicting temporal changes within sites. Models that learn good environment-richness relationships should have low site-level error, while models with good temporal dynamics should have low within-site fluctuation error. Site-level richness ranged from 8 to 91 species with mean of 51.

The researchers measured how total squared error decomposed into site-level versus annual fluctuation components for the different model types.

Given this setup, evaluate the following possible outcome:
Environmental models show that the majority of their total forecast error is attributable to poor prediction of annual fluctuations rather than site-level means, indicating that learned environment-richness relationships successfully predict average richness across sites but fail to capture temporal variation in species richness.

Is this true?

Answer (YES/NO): NO